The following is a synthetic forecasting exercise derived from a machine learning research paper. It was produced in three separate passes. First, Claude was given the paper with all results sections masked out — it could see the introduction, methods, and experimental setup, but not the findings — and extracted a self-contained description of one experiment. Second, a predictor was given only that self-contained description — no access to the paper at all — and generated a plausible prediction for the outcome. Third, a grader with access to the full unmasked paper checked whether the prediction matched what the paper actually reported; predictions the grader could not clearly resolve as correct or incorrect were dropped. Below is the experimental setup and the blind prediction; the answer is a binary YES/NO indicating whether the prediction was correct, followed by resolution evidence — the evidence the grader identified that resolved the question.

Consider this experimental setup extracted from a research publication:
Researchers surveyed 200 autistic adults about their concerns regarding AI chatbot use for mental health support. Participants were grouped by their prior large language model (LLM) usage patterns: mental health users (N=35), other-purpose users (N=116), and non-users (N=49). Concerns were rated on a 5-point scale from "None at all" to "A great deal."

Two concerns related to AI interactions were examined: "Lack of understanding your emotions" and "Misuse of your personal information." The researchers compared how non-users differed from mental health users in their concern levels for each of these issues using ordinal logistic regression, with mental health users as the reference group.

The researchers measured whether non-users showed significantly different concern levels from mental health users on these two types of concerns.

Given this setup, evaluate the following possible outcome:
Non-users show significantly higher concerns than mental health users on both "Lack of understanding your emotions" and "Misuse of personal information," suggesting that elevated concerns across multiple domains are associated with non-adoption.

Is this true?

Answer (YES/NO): NO